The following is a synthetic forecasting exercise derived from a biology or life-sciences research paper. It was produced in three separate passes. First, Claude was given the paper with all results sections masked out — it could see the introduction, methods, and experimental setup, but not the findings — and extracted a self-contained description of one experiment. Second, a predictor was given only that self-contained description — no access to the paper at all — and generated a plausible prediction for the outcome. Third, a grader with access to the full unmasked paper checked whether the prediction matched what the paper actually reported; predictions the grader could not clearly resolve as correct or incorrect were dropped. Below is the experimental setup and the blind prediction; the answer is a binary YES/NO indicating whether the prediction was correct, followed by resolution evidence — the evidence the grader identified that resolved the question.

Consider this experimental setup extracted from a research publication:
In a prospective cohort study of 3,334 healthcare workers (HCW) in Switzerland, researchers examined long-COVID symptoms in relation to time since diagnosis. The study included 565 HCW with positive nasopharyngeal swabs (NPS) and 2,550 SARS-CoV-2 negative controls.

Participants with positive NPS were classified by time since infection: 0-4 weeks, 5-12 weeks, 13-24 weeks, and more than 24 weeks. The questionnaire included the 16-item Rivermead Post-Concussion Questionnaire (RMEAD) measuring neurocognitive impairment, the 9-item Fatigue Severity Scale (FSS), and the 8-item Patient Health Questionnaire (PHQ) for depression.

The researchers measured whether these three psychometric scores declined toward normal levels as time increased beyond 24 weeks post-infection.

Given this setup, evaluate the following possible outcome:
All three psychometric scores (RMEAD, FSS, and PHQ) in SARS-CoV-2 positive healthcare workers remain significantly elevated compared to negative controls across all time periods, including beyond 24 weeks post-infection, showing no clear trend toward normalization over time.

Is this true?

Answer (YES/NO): YES